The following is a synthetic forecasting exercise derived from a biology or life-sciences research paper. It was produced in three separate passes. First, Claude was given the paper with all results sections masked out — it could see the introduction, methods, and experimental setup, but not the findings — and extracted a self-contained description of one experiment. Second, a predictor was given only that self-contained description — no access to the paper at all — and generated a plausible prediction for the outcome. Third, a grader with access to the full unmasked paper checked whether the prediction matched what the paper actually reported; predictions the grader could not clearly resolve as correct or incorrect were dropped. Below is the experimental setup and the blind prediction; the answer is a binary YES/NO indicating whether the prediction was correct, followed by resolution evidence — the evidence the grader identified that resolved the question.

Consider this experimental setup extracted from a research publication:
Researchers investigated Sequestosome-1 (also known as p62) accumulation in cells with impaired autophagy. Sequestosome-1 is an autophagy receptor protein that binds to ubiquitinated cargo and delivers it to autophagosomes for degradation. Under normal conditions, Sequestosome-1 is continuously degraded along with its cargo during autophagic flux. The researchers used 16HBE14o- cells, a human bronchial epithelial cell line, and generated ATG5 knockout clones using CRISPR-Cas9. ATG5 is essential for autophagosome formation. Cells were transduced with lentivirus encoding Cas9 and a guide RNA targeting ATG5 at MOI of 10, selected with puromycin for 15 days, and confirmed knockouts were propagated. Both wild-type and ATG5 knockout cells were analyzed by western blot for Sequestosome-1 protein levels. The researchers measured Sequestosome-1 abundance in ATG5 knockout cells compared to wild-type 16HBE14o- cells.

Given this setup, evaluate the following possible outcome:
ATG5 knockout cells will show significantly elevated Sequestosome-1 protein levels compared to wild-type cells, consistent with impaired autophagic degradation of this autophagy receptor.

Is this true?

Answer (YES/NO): YES